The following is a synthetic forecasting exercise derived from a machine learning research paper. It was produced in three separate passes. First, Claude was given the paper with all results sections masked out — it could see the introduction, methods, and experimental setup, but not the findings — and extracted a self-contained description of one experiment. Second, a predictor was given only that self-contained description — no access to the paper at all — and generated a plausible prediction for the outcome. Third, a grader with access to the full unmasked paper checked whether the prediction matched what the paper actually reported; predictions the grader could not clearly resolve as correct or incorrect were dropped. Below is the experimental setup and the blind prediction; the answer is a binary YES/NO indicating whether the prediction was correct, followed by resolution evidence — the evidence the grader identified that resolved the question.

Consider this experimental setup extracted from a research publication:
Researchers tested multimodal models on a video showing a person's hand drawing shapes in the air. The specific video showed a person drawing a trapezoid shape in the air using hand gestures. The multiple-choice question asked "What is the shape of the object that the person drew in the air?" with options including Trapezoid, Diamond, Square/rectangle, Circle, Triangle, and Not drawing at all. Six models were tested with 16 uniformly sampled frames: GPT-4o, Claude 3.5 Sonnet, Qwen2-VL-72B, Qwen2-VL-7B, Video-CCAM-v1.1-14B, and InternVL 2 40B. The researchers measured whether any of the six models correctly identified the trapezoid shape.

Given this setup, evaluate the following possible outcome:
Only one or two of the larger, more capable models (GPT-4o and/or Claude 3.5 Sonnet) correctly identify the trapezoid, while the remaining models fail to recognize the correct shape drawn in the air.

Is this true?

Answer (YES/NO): NO